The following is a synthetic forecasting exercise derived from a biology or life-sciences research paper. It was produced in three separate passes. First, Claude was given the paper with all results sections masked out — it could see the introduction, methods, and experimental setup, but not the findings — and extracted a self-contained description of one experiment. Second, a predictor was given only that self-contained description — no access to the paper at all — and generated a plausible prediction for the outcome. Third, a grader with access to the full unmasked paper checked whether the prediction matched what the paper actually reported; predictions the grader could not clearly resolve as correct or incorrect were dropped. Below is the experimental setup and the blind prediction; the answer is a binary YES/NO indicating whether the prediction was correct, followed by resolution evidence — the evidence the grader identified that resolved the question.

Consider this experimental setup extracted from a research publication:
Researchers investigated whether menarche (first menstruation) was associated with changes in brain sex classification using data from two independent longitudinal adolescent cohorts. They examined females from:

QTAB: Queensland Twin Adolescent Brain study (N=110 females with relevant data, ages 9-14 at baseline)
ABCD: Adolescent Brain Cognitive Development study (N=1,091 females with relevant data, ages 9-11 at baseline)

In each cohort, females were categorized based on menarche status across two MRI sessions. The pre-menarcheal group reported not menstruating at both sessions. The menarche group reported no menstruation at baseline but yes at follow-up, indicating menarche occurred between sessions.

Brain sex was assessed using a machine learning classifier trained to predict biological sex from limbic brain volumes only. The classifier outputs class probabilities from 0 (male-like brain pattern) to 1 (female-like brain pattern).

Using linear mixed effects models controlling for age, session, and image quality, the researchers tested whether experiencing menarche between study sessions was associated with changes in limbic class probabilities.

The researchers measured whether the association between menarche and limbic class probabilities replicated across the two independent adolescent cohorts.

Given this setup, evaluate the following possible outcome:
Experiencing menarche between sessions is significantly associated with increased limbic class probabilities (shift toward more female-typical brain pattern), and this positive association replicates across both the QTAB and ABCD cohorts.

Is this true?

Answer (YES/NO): YES